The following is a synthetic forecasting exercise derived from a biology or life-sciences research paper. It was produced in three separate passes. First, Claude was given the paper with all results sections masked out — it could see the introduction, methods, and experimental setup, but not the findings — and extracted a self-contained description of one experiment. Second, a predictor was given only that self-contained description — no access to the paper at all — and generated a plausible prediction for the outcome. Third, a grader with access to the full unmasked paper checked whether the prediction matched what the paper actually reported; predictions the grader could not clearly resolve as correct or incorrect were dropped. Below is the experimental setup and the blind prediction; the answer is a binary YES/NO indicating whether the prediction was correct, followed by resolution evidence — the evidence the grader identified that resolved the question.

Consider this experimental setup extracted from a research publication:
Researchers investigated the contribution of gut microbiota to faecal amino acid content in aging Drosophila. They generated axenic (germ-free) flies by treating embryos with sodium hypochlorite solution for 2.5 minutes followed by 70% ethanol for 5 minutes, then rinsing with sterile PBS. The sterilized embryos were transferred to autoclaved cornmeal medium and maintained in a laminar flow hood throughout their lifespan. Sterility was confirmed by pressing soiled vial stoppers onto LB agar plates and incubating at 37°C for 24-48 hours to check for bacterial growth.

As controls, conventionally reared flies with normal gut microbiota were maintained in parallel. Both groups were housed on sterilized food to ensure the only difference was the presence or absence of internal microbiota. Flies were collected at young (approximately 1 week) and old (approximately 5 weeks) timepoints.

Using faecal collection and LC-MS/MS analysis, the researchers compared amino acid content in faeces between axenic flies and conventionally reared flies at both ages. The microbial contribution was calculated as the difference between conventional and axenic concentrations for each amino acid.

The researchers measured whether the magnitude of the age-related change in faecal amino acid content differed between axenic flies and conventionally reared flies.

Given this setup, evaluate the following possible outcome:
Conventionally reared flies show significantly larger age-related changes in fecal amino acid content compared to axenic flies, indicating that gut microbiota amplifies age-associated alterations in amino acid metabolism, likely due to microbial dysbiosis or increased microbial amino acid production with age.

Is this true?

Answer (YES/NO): YES